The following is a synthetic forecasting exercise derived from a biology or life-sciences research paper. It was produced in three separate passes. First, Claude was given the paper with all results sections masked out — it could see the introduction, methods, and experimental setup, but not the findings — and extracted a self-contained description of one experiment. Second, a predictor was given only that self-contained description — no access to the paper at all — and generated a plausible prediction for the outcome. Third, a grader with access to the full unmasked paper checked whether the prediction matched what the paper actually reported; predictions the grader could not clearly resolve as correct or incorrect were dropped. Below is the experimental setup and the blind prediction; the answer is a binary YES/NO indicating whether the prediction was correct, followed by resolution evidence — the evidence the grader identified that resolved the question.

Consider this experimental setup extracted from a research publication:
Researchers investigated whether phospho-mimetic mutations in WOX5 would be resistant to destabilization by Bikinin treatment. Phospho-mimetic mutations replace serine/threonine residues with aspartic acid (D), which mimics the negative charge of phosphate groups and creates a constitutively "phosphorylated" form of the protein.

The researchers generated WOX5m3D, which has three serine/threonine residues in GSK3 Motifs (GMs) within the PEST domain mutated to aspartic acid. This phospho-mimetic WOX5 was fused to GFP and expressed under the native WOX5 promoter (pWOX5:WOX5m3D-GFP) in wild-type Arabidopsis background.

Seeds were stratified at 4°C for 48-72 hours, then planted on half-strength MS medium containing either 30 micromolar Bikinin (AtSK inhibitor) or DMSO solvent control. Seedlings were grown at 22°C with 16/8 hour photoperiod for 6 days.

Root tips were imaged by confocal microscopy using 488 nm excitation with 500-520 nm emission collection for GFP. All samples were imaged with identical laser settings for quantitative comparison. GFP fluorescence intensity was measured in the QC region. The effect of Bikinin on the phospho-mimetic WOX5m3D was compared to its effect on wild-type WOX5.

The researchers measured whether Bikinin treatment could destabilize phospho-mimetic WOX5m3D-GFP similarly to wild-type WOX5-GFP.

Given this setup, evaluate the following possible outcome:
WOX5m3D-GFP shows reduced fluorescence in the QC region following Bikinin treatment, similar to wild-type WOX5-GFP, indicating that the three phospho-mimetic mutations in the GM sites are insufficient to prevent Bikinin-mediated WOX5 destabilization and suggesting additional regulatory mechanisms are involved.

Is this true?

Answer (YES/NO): NO